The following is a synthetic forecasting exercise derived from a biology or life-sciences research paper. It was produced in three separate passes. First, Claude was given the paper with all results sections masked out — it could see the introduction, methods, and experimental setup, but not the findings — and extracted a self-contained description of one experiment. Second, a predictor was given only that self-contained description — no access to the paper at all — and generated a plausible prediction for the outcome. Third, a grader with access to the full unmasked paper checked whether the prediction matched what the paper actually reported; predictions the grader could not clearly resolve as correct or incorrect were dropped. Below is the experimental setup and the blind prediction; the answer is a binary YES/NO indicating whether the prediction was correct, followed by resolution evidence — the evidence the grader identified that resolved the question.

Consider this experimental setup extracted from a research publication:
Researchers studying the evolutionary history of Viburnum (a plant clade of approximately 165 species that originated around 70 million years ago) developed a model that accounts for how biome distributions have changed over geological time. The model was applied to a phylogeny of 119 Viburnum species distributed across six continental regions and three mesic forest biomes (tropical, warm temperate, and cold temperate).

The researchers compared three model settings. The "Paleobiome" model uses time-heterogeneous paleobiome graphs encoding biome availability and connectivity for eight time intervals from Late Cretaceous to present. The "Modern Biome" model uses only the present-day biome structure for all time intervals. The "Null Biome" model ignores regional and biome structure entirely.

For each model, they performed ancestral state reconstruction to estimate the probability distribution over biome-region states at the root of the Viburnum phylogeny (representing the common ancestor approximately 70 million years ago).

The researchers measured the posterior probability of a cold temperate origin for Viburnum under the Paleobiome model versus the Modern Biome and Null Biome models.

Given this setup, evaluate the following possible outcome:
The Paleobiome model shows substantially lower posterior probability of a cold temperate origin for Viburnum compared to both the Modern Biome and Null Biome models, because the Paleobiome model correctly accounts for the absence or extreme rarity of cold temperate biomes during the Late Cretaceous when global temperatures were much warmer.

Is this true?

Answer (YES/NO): YES